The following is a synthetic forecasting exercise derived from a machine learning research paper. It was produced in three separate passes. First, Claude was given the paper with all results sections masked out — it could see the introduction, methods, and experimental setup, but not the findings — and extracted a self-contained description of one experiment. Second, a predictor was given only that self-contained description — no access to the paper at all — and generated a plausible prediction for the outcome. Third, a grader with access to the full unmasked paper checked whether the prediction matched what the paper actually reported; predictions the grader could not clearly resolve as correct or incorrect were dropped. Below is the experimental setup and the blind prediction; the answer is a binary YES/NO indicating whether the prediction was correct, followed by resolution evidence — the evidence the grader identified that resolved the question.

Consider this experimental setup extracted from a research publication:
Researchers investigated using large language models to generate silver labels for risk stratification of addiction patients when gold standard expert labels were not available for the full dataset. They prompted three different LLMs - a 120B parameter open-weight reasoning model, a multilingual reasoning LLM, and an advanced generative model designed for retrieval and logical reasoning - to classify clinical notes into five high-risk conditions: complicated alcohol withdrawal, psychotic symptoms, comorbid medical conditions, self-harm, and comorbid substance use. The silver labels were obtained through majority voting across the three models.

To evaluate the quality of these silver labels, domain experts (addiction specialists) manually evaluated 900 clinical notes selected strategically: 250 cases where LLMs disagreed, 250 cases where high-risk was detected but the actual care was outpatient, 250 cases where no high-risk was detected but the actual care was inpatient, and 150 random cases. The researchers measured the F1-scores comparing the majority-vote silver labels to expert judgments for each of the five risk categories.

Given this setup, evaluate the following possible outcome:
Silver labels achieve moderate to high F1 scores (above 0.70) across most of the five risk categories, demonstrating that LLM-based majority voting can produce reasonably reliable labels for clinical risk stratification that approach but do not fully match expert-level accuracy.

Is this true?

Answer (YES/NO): YES